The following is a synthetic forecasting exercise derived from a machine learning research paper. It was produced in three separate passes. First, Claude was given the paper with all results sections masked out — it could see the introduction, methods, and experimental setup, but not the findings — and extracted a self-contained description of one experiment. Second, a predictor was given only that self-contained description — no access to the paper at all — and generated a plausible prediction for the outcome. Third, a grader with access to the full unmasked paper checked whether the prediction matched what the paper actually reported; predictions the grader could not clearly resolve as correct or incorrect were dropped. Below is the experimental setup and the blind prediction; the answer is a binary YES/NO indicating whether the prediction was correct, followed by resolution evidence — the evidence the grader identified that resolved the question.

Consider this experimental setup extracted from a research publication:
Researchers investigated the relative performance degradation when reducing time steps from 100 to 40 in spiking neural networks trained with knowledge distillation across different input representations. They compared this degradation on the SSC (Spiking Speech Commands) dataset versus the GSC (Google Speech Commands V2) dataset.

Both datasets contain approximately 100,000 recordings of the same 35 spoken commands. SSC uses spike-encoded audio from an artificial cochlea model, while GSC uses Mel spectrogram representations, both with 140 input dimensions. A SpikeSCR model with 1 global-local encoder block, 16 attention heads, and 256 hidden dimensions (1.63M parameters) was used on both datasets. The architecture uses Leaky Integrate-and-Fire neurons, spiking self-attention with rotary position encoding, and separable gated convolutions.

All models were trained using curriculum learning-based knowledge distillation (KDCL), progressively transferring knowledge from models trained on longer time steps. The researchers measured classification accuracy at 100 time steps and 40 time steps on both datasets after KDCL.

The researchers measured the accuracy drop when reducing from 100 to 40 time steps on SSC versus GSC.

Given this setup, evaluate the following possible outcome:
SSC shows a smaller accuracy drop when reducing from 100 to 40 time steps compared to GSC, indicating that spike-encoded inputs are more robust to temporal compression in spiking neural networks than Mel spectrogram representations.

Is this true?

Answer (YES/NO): NO